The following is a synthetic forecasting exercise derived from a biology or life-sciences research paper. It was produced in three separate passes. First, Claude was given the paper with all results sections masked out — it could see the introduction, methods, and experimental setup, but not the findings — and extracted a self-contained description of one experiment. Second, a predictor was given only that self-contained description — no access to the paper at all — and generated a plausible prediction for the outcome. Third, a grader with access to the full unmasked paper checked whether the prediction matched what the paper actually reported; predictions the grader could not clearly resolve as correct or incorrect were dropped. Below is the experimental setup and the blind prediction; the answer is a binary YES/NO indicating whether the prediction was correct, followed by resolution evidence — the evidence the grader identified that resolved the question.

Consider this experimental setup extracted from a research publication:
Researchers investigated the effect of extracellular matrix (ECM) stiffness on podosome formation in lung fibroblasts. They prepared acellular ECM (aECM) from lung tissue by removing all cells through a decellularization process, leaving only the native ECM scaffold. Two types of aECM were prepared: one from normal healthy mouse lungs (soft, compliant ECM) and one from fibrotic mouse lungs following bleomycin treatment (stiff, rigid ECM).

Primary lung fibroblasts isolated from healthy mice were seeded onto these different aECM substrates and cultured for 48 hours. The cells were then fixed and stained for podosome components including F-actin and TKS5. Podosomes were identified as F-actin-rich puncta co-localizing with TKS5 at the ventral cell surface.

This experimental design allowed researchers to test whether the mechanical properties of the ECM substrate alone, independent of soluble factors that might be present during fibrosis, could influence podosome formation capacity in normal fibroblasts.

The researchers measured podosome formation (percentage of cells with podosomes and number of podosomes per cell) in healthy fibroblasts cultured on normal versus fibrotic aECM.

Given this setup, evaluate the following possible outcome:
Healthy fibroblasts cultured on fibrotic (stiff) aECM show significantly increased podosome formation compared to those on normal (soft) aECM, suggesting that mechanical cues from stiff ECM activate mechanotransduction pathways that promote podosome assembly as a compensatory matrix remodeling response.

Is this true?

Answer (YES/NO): YES